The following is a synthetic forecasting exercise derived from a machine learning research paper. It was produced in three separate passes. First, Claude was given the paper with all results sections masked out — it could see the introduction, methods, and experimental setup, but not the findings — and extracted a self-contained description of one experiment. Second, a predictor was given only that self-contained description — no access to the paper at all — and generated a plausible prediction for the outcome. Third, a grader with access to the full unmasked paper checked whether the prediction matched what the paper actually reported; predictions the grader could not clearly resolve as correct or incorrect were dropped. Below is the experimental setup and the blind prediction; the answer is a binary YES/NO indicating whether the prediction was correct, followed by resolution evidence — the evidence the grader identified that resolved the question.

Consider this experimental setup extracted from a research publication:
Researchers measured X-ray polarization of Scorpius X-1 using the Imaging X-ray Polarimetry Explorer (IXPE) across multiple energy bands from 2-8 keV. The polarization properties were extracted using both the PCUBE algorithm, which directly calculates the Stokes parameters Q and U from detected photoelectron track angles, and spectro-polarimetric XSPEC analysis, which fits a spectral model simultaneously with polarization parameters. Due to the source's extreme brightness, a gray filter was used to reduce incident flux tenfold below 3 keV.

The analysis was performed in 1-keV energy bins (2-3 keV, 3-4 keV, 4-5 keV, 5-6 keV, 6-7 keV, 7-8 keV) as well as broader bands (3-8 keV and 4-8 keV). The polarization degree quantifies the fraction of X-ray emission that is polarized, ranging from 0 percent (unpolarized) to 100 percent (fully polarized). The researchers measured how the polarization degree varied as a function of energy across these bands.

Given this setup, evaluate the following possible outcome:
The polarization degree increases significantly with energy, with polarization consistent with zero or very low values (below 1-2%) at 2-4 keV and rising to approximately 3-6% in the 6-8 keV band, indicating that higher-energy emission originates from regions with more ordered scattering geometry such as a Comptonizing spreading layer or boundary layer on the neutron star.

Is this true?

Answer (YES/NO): NO